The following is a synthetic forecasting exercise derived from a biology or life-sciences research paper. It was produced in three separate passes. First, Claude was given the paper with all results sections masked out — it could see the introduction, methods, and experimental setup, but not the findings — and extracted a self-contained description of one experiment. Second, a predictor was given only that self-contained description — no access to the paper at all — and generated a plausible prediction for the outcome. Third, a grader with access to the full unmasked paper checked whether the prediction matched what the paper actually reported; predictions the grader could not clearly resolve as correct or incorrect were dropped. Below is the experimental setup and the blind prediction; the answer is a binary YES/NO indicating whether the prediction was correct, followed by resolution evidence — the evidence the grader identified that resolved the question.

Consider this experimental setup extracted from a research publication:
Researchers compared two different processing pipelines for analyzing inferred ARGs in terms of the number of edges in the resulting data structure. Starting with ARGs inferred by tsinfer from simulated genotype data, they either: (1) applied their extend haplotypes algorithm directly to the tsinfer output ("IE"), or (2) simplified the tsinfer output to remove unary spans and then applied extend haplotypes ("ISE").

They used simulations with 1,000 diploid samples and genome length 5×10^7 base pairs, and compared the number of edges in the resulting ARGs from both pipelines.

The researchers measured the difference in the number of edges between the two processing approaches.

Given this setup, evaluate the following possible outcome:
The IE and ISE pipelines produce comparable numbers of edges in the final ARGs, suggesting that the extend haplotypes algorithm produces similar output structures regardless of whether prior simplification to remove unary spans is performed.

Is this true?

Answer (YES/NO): YES